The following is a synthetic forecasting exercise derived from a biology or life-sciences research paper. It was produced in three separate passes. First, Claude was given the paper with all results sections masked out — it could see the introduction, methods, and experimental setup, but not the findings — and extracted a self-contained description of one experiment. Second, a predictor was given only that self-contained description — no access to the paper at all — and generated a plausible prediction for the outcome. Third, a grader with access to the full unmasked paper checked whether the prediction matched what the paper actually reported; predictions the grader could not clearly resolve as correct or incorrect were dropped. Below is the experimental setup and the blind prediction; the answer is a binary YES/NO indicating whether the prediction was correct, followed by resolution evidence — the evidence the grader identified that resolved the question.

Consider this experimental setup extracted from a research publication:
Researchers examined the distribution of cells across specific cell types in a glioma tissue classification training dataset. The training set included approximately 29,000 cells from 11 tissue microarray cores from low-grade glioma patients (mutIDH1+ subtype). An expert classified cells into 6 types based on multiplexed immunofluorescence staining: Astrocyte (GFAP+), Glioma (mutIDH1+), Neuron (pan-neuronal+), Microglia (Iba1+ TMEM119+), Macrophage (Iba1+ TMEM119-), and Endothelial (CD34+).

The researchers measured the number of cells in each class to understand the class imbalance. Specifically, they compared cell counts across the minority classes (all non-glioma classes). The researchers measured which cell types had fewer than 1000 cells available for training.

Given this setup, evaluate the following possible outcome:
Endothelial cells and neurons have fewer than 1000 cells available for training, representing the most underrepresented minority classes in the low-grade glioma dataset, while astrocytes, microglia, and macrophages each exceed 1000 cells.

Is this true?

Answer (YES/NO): NO